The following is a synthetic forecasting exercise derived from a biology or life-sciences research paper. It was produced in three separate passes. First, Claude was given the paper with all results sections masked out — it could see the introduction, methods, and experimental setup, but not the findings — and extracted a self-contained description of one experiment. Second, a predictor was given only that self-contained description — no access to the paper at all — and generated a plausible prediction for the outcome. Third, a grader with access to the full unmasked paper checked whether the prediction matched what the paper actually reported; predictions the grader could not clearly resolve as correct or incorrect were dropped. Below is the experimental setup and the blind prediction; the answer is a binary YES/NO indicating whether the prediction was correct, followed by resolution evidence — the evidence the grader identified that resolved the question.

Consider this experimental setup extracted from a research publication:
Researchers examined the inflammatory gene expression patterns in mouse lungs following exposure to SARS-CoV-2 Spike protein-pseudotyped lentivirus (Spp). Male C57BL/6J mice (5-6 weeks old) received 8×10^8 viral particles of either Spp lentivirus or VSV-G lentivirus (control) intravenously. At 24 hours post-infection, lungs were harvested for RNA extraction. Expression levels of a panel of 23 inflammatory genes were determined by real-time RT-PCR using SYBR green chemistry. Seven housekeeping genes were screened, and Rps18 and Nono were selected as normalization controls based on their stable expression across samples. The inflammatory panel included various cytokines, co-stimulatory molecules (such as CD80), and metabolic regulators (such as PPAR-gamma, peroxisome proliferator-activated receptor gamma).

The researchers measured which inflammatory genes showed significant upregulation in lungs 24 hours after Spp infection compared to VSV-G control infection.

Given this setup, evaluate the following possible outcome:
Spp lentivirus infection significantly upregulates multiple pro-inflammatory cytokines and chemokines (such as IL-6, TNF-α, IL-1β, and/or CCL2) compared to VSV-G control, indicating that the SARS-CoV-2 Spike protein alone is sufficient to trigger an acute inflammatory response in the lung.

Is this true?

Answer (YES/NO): NO